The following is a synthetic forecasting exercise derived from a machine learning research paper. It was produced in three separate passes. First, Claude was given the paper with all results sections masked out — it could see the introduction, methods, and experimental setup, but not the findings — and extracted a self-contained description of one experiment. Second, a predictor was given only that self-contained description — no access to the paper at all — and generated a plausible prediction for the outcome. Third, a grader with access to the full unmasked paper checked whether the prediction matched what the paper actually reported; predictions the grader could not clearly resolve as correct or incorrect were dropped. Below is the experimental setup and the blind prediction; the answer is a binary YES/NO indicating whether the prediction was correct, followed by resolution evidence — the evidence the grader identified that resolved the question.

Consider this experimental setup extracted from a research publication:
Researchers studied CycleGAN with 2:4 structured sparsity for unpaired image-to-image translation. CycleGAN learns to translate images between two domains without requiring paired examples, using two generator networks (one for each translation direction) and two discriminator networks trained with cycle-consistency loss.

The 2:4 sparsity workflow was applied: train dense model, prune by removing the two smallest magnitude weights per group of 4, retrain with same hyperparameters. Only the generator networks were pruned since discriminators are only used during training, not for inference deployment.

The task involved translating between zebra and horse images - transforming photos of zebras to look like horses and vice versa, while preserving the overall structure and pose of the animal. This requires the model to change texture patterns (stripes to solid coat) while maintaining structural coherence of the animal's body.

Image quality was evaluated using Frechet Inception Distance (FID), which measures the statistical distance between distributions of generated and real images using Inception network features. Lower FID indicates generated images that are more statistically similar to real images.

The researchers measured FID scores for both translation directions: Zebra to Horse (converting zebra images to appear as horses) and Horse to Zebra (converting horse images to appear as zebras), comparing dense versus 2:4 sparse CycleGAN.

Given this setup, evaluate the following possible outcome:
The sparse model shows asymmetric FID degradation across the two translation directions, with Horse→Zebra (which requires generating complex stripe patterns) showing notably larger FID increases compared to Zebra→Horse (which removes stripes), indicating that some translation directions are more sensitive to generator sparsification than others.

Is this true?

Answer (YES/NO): NO